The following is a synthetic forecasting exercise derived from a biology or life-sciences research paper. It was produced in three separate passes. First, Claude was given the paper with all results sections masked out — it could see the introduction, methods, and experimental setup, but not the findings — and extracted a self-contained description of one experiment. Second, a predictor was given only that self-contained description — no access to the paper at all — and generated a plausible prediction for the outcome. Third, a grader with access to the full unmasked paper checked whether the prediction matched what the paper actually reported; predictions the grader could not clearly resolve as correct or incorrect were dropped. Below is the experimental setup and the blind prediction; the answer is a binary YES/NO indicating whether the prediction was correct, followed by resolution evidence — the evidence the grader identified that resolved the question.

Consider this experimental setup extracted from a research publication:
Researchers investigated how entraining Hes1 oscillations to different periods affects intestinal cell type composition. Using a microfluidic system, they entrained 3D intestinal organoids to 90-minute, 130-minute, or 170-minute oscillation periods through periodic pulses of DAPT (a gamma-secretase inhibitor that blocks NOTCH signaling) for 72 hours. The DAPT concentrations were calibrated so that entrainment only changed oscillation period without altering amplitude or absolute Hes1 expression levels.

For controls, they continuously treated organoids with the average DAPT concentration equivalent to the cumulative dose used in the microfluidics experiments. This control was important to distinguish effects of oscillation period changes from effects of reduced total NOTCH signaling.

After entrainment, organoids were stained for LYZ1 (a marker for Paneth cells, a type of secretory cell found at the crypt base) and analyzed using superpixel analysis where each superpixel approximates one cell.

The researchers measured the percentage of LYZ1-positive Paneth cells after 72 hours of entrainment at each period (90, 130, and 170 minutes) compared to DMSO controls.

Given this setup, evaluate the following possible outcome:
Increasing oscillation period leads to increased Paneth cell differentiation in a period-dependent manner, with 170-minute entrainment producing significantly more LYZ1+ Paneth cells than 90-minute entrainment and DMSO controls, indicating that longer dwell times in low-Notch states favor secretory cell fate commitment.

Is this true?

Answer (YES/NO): NO